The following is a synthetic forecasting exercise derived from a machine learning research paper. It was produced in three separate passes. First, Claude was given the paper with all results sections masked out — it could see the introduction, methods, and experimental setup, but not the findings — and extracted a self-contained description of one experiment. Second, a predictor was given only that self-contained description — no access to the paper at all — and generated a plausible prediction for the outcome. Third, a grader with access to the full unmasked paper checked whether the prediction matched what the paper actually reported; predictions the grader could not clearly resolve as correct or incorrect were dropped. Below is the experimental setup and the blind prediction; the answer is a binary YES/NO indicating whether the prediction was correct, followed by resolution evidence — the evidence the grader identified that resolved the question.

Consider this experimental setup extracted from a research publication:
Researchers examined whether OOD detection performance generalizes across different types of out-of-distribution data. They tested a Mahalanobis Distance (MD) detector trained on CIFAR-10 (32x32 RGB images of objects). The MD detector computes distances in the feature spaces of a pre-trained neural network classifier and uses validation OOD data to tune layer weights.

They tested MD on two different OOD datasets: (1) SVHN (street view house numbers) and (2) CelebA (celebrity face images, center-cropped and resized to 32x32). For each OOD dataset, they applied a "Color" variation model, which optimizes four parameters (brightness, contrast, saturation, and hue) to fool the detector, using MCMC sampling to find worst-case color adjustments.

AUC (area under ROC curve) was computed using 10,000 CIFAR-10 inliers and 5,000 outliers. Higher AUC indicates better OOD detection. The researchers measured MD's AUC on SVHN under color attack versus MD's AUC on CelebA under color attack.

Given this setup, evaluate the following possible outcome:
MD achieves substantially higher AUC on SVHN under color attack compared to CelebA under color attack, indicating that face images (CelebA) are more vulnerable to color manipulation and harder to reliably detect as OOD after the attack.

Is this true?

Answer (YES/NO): YES